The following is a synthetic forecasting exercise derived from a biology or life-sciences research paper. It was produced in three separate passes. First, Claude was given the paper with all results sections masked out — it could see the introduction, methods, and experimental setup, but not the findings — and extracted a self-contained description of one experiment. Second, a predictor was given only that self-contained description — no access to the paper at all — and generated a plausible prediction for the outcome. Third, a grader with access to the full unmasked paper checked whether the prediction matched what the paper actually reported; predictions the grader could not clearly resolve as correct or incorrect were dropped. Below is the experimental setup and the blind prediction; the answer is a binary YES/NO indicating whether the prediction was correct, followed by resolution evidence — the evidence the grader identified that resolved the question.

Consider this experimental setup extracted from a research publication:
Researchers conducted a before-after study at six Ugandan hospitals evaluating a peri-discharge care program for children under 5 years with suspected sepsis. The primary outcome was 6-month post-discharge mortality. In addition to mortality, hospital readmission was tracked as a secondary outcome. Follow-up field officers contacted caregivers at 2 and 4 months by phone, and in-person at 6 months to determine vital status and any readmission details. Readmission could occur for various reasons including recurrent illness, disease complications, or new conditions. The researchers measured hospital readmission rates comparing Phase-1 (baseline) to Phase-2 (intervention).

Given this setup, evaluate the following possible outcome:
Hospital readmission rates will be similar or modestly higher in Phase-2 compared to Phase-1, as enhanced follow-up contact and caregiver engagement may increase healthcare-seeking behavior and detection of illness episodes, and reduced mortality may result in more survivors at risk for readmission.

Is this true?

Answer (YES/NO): NO